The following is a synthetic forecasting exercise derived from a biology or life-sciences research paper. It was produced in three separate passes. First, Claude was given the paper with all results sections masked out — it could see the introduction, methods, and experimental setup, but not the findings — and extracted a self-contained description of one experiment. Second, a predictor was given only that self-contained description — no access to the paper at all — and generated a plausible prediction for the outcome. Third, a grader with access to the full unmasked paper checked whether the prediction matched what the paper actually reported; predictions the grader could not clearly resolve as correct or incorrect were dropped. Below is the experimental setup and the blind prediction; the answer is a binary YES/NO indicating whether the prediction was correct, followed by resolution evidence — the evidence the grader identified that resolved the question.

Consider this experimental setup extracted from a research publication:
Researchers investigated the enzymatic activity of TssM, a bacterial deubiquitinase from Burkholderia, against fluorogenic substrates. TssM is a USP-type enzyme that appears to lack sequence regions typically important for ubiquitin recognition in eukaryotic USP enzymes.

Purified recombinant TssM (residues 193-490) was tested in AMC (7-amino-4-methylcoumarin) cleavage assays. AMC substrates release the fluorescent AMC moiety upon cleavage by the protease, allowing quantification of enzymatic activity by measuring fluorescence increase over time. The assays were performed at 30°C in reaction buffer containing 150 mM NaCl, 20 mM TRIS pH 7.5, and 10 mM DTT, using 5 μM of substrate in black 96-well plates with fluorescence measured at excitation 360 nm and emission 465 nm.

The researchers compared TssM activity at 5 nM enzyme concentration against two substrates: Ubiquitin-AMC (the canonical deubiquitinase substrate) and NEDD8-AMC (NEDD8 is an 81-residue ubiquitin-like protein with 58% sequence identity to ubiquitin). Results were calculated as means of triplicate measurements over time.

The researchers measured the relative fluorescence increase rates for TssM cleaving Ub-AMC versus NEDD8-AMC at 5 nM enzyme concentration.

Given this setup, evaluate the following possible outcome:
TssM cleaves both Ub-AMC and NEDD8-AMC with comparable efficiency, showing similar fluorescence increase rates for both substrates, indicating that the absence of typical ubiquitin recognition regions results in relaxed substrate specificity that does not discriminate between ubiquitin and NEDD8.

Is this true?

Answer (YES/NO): NO